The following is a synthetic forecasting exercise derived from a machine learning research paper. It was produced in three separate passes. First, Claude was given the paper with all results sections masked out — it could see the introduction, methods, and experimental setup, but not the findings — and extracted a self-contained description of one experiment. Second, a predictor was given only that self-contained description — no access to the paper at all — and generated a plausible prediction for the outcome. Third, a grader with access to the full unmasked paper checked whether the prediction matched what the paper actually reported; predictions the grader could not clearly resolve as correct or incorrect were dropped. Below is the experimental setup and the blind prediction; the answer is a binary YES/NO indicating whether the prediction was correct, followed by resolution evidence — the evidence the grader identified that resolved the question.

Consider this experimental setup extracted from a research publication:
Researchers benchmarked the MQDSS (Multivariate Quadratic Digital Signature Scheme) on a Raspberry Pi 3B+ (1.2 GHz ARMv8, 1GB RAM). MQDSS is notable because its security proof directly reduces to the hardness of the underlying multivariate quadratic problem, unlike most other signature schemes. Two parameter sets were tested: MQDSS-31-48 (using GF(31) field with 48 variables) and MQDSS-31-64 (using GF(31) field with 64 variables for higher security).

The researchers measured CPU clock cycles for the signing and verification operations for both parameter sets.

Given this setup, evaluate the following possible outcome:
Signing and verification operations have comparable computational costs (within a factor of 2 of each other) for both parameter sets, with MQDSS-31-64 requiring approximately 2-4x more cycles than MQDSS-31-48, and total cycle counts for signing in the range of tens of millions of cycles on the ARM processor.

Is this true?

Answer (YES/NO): NO